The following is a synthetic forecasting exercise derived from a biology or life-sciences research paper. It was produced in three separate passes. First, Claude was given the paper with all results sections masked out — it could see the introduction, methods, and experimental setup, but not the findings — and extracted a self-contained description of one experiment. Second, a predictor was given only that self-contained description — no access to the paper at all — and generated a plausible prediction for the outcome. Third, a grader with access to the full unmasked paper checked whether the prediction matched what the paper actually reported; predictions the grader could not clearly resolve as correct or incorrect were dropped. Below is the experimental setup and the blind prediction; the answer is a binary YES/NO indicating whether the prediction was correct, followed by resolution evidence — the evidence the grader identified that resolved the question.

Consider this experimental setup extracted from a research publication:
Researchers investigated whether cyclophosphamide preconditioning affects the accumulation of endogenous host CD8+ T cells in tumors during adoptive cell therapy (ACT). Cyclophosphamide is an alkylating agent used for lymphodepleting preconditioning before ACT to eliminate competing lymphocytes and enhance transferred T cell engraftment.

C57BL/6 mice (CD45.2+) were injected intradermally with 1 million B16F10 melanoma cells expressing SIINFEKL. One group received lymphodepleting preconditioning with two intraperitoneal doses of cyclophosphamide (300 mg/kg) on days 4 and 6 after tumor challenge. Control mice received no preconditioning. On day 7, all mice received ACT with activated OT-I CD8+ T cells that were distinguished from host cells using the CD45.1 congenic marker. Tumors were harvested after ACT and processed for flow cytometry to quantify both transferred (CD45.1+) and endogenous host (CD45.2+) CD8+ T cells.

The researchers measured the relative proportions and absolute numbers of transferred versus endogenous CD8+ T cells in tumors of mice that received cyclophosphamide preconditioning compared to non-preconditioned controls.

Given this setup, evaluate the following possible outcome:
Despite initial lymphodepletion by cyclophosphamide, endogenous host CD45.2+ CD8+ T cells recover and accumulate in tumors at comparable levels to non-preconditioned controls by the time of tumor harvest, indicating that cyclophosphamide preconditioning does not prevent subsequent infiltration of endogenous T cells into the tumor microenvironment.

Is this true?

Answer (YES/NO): NO